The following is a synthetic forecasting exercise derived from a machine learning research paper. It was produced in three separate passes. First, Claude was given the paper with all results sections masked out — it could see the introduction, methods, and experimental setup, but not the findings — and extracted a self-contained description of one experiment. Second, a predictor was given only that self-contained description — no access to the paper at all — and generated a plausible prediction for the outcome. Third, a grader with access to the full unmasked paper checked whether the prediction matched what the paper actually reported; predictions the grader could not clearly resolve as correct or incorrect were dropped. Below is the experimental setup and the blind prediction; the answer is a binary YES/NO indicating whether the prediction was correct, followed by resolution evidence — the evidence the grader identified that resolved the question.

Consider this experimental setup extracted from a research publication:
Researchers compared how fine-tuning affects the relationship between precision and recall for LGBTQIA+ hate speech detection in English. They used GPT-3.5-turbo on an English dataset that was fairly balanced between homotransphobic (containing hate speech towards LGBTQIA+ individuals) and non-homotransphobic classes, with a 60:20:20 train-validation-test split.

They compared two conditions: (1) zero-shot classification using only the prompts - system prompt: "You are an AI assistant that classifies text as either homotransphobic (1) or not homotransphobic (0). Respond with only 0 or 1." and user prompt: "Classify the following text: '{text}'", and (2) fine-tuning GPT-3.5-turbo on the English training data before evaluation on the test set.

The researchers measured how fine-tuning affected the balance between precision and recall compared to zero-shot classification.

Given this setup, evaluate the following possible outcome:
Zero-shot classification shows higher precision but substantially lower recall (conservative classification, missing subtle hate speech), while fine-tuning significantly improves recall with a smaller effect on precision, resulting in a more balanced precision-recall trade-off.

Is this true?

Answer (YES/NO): NO